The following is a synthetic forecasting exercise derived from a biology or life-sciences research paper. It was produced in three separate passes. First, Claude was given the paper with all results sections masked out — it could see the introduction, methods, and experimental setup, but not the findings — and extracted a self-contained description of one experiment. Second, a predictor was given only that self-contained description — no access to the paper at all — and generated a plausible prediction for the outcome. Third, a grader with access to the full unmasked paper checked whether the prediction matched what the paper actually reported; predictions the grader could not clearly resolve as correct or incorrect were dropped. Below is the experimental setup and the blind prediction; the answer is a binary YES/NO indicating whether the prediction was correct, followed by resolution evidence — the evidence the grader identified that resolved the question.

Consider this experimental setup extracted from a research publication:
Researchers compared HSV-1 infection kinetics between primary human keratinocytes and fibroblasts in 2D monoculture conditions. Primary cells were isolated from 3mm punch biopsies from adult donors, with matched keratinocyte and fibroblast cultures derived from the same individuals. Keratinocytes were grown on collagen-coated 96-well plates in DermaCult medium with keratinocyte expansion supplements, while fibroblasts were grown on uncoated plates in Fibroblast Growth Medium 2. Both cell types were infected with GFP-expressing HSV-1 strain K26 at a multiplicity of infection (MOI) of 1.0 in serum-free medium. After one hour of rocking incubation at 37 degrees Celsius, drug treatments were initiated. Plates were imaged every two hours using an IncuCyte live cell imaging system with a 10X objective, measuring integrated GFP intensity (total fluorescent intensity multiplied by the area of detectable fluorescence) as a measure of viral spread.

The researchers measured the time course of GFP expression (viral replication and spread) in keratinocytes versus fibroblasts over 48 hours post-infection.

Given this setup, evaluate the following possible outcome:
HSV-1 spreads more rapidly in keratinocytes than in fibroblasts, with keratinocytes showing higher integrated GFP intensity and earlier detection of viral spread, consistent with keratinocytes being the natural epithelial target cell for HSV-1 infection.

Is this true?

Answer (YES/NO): YES